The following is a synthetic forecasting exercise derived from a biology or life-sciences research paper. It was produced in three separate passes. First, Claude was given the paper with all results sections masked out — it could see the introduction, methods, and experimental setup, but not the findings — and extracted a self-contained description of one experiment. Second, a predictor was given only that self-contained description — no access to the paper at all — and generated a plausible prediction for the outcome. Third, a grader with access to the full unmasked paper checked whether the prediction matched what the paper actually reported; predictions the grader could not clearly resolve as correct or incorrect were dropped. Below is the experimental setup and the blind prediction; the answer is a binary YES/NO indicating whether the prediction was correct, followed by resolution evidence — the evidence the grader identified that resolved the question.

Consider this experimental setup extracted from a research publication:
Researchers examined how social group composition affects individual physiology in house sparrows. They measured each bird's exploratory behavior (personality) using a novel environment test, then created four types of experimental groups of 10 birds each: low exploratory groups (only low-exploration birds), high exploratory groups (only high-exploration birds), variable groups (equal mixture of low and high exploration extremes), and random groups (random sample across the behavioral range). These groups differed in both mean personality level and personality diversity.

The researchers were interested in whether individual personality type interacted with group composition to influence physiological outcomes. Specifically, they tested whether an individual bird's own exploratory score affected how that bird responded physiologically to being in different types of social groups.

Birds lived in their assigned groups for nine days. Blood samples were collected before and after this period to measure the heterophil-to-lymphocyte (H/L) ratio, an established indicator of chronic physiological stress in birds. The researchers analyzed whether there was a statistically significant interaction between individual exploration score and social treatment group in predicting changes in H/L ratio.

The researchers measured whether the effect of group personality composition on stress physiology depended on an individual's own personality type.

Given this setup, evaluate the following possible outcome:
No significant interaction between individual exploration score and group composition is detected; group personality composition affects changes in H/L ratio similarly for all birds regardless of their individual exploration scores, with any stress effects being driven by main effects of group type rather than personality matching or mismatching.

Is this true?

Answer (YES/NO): YES